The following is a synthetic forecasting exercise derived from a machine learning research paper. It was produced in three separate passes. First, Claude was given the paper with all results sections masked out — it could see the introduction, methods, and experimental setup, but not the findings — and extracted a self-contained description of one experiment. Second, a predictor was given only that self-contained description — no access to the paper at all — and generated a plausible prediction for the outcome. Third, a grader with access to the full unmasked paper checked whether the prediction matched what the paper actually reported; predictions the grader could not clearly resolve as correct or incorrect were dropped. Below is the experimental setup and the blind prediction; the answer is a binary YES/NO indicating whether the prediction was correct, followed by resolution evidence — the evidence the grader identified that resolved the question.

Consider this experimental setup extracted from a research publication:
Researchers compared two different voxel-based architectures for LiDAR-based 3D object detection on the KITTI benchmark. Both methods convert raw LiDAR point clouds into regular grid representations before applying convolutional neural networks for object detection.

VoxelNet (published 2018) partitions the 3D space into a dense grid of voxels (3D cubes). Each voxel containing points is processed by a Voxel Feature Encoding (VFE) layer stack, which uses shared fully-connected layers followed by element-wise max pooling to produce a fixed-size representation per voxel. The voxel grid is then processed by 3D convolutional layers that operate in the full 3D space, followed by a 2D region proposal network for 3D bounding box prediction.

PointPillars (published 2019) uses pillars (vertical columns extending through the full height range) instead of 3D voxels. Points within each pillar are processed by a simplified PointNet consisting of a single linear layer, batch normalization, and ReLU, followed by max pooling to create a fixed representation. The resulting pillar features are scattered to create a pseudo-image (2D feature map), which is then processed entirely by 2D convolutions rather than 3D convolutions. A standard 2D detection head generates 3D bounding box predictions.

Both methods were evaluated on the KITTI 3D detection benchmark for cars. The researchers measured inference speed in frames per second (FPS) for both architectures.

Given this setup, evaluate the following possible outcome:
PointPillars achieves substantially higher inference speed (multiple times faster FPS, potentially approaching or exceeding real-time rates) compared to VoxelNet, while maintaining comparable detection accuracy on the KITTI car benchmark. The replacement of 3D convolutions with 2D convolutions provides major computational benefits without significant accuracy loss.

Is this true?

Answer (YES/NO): NO